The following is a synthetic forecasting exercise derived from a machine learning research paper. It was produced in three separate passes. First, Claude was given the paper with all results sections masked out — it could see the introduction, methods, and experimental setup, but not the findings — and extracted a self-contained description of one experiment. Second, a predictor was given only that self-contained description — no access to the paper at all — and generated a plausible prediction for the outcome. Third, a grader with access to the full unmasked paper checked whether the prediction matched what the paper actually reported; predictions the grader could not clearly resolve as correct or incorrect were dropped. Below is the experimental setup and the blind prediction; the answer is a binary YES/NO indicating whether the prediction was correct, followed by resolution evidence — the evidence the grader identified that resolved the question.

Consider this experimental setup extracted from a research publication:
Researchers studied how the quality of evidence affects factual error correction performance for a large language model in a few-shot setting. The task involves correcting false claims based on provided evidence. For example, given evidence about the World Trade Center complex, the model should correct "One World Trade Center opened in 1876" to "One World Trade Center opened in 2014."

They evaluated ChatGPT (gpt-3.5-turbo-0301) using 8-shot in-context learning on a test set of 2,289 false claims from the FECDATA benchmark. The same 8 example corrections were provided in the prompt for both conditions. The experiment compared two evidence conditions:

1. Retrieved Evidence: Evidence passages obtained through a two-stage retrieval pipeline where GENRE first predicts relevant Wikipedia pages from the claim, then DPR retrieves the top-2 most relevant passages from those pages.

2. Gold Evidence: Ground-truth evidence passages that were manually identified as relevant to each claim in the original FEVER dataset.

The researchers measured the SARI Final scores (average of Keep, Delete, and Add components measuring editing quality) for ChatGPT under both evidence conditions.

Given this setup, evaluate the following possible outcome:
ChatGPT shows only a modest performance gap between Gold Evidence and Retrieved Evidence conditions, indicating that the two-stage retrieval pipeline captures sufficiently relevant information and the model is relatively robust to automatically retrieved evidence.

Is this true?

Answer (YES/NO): NO